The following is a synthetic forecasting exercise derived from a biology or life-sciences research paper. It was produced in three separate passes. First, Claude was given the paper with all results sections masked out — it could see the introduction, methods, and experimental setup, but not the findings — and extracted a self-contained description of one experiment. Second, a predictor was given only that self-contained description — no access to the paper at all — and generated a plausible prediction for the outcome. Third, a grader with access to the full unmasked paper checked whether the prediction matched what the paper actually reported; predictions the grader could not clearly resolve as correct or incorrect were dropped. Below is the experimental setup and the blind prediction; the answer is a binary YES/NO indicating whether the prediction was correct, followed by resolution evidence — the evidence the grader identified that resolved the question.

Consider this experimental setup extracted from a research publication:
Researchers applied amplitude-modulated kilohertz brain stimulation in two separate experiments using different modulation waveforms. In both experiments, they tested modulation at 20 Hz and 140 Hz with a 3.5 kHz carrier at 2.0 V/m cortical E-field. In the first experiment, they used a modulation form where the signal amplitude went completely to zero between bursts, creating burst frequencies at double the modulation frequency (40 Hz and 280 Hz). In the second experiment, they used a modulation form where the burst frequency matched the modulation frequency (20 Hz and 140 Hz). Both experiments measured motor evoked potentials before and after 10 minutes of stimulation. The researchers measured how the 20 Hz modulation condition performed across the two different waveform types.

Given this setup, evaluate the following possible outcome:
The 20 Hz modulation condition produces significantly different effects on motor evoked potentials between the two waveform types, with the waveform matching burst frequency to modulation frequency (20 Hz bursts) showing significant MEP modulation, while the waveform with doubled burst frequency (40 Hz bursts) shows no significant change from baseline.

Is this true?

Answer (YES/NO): NO